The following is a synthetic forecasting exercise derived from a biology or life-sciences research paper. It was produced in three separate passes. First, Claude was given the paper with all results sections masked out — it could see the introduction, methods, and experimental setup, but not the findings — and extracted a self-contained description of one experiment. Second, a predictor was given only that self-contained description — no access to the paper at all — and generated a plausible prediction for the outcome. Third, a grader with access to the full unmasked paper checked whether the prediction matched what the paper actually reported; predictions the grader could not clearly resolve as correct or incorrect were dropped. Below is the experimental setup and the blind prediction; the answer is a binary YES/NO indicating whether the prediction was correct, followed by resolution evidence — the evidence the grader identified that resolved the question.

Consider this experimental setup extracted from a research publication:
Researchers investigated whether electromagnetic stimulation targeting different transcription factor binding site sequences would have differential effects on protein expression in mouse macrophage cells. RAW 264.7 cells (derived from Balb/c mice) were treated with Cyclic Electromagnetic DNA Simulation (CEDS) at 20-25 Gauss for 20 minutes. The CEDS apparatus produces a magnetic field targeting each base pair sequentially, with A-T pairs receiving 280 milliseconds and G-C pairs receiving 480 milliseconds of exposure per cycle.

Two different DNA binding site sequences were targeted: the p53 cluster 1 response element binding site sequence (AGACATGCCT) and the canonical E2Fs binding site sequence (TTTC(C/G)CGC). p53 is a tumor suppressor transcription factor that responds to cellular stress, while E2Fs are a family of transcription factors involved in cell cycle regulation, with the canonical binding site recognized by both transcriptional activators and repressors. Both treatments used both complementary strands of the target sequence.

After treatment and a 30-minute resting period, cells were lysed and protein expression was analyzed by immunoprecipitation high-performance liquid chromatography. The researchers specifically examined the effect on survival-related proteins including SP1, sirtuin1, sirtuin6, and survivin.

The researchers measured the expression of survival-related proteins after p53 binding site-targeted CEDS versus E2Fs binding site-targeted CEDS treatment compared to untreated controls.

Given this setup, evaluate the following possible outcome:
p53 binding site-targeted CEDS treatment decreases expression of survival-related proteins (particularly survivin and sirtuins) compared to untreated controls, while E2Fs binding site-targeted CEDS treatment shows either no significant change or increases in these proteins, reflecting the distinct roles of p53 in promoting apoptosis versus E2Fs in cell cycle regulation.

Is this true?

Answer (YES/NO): NO